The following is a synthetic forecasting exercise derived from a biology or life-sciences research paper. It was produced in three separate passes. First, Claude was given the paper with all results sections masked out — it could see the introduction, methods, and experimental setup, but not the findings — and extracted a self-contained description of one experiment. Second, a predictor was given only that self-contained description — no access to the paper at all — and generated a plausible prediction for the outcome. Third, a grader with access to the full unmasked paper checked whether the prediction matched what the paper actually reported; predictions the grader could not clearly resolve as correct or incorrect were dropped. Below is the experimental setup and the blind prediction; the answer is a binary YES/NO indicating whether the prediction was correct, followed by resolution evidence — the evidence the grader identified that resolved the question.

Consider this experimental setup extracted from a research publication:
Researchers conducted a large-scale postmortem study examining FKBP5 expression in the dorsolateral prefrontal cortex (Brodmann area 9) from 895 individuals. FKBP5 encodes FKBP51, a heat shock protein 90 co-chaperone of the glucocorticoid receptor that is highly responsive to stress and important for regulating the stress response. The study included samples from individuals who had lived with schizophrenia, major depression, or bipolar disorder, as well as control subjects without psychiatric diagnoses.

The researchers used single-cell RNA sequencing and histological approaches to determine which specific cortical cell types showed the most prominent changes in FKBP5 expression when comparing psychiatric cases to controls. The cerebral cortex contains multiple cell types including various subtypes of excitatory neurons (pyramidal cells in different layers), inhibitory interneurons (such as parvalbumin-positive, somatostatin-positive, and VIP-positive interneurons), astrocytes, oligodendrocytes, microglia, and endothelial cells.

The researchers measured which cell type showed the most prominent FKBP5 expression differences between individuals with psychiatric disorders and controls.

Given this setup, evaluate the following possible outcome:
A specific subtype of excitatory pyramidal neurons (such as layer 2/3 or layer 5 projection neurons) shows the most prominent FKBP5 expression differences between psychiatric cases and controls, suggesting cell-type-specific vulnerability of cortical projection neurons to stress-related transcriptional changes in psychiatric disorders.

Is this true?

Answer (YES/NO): YES